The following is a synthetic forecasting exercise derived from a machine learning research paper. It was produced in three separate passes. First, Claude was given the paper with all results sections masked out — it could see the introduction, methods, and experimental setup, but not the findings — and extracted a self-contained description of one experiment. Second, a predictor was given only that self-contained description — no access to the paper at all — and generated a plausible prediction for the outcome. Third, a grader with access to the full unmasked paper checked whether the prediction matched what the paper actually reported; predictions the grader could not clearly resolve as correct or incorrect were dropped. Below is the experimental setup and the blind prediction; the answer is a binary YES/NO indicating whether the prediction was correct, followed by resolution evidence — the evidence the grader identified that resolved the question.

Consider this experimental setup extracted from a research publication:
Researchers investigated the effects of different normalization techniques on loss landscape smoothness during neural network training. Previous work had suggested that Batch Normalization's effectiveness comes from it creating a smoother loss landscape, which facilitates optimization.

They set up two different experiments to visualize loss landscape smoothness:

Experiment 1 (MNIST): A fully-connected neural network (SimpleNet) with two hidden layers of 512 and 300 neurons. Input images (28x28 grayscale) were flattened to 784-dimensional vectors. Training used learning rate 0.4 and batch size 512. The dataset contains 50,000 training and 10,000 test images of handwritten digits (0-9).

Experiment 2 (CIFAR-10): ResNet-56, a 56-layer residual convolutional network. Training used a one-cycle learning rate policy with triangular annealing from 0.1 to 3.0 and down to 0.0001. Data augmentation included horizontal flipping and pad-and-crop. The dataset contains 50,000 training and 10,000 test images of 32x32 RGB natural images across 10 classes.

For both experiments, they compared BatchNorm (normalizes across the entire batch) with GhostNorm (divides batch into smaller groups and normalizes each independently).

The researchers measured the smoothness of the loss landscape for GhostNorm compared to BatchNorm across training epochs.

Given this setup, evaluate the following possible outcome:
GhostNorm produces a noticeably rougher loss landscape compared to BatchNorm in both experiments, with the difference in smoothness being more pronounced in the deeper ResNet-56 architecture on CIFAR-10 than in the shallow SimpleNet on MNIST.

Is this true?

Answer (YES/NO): NO